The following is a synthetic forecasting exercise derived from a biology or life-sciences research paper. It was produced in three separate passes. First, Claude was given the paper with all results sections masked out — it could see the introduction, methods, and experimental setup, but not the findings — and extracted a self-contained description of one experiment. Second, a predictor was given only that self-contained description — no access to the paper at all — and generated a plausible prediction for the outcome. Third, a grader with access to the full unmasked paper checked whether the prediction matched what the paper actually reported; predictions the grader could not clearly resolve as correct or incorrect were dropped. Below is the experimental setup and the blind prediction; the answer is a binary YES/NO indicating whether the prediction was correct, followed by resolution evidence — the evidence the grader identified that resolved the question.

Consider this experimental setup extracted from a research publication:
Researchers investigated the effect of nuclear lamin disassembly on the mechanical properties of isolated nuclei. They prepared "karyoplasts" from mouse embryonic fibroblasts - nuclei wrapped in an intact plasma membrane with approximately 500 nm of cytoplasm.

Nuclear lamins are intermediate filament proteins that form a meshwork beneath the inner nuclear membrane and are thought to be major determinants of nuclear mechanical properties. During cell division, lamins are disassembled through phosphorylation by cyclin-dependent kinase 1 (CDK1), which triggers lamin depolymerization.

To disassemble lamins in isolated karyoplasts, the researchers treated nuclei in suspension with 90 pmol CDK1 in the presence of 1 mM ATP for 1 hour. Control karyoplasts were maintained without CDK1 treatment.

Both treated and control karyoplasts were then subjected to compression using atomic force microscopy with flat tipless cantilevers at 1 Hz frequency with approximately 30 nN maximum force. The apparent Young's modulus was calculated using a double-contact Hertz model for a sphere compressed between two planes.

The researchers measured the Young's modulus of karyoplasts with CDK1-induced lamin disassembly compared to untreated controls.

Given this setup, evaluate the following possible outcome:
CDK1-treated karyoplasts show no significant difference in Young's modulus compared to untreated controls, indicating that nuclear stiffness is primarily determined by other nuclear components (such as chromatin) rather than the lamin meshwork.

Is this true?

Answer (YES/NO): NO